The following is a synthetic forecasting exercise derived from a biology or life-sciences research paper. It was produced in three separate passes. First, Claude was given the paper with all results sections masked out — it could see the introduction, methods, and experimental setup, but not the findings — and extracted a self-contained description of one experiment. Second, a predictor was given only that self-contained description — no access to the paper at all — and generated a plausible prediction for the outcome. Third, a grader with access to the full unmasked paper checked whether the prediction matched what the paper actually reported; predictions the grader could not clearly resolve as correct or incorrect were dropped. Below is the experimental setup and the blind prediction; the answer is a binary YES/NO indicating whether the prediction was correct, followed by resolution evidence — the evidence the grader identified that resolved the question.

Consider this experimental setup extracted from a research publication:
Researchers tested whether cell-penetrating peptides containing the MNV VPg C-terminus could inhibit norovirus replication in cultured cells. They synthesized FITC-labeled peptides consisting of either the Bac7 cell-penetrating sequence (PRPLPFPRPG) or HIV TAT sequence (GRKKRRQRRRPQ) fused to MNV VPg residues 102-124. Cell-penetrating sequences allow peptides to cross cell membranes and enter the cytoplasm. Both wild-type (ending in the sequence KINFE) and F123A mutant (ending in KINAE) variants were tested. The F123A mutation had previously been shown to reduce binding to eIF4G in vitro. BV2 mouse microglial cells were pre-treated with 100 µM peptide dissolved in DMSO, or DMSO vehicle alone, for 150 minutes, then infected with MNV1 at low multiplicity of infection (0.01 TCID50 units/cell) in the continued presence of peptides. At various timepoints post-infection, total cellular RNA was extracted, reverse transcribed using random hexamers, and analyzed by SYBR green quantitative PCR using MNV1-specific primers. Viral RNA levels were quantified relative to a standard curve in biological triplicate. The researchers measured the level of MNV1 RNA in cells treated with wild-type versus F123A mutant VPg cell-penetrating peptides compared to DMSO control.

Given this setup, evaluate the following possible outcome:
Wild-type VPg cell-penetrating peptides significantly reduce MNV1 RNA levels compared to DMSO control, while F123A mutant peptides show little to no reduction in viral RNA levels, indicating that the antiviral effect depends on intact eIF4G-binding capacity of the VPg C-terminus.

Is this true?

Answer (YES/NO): NO